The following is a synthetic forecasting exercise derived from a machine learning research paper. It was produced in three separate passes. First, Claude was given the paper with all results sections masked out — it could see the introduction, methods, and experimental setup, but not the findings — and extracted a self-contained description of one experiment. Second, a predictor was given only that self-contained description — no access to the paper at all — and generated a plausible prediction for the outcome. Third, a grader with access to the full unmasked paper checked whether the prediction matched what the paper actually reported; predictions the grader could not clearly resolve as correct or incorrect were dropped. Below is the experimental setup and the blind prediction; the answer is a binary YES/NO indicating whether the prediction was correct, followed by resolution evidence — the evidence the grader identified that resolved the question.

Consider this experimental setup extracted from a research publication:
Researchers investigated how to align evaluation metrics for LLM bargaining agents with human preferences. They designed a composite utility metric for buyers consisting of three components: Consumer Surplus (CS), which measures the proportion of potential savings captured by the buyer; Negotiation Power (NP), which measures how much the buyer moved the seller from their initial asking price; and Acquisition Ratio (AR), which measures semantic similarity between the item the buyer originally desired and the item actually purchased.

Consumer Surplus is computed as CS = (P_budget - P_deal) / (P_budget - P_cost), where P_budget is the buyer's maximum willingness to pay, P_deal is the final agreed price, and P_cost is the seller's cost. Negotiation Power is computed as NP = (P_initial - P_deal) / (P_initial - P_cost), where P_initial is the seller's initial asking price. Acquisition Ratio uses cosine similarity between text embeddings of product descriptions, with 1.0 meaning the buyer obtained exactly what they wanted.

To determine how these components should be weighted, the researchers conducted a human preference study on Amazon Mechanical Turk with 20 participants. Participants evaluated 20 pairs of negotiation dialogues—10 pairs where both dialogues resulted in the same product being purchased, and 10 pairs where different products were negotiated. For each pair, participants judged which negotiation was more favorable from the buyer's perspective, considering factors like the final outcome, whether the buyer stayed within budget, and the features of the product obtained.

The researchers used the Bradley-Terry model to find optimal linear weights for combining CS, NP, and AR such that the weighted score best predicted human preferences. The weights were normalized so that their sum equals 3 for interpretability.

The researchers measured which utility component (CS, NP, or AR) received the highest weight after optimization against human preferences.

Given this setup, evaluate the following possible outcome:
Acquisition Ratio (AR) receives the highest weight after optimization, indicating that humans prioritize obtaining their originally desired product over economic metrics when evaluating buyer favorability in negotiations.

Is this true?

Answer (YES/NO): YES